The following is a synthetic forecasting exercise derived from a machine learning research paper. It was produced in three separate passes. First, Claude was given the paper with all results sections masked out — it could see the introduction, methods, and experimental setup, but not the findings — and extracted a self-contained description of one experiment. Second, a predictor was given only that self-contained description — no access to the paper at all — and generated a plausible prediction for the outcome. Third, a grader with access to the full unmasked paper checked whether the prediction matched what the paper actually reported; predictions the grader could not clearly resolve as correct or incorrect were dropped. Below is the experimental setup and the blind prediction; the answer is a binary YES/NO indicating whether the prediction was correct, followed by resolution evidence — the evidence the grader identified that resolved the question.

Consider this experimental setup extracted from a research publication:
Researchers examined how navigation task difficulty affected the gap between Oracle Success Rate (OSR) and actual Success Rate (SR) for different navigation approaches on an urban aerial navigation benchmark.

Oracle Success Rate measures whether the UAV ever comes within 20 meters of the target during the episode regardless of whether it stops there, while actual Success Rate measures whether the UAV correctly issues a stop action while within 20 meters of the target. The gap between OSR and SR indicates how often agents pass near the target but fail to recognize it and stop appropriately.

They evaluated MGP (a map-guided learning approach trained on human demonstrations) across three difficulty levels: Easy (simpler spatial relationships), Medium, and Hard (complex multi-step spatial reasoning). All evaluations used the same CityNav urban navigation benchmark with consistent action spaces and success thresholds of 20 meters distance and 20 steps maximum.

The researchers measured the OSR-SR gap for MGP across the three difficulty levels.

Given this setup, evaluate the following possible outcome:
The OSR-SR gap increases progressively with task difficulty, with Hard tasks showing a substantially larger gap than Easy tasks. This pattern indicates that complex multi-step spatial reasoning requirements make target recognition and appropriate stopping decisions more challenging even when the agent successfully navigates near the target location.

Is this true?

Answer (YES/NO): NO